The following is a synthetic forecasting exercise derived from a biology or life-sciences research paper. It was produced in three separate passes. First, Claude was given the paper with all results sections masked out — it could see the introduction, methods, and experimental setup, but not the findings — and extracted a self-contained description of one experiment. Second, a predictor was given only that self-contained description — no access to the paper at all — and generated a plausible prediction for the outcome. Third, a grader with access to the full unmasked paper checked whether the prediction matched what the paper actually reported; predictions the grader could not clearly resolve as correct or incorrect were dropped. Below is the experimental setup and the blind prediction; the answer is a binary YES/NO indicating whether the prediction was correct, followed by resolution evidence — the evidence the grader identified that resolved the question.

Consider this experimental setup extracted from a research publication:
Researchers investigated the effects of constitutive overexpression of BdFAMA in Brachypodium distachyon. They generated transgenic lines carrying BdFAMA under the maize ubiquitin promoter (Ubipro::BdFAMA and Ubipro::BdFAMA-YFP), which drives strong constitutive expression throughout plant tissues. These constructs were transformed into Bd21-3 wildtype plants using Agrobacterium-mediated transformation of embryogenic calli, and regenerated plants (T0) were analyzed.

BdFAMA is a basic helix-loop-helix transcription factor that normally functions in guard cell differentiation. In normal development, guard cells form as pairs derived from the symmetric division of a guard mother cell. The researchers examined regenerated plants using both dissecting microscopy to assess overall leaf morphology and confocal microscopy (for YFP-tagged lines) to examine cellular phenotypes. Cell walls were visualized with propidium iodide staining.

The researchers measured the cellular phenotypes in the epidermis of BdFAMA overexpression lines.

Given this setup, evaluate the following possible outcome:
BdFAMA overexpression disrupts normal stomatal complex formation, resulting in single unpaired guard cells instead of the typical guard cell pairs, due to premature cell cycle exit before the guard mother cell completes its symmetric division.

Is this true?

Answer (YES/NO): NO